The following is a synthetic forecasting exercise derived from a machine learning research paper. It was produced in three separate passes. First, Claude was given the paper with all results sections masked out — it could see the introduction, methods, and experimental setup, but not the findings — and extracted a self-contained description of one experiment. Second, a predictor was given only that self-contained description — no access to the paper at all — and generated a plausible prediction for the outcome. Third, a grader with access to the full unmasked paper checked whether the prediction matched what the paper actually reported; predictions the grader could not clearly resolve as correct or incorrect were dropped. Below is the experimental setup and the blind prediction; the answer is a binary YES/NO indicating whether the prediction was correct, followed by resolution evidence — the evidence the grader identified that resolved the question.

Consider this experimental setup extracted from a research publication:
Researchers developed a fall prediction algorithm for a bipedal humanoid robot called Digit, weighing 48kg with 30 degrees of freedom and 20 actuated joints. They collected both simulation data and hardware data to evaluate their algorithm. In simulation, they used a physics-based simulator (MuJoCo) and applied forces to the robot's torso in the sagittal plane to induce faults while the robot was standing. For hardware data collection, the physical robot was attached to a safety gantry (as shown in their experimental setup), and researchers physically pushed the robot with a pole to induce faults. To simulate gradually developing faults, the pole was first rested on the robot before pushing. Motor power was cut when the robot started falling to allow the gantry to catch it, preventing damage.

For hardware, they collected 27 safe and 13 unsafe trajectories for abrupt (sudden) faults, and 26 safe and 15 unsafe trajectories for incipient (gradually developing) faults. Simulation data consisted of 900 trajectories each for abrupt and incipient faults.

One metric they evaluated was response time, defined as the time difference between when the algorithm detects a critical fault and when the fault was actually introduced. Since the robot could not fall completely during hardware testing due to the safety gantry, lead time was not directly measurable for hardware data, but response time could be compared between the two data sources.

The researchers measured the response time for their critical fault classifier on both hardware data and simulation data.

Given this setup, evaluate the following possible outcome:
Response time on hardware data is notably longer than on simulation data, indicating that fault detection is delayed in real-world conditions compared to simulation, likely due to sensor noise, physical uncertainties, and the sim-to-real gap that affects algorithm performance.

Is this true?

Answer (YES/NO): NO